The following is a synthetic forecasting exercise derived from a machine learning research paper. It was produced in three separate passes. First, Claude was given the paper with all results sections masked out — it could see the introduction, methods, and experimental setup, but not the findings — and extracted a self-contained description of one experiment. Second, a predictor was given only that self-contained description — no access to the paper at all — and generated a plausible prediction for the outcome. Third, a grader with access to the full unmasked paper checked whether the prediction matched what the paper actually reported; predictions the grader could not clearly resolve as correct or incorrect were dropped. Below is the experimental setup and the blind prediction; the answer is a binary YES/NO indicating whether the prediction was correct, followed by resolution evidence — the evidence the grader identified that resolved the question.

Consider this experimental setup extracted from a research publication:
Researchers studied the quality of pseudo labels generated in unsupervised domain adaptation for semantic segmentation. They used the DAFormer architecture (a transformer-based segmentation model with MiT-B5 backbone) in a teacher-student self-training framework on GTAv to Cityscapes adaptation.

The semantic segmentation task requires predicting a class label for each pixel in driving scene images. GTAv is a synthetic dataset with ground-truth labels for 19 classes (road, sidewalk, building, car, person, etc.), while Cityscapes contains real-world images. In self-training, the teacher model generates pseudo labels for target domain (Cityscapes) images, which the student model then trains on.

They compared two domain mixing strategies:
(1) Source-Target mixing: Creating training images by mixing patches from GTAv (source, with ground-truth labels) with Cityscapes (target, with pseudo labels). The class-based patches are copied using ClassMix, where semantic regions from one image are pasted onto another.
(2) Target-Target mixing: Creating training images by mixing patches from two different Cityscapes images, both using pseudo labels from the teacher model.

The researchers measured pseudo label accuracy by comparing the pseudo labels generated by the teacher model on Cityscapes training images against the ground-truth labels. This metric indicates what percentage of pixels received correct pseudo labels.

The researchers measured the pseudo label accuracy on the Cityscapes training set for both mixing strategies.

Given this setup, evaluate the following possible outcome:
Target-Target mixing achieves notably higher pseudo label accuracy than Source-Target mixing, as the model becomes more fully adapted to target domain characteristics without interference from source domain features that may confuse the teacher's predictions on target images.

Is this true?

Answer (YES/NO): NO